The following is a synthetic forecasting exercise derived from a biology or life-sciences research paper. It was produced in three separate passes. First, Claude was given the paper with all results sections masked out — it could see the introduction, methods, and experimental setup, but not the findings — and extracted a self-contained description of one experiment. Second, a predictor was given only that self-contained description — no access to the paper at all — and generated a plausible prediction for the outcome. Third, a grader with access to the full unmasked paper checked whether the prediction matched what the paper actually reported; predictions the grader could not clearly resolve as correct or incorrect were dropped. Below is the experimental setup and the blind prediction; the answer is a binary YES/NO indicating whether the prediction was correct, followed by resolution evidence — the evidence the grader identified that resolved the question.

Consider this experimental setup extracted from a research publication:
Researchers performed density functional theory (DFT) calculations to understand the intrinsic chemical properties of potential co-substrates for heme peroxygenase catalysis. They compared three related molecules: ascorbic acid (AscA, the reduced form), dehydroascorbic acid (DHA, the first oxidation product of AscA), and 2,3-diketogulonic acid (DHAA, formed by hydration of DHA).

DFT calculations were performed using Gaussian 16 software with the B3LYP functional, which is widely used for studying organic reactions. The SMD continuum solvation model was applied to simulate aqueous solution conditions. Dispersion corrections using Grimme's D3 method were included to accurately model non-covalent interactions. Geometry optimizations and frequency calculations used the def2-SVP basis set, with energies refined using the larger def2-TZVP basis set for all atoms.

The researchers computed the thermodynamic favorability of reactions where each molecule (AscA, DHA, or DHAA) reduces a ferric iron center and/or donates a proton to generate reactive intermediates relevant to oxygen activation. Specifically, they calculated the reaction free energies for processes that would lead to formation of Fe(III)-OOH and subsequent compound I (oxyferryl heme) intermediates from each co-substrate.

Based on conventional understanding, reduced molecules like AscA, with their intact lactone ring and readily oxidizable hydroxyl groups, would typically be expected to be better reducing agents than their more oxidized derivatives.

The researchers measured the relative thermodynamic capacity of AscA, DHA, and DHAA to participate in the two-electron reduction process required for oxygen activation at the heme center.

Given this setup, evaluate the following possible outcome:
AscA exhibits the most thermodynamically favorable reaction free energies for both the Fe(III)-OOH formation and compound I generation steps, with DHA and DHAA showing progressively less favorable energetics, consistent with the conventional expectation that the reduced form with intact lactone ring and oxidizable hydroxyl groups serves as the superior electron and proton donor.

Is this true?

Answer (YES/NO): NO